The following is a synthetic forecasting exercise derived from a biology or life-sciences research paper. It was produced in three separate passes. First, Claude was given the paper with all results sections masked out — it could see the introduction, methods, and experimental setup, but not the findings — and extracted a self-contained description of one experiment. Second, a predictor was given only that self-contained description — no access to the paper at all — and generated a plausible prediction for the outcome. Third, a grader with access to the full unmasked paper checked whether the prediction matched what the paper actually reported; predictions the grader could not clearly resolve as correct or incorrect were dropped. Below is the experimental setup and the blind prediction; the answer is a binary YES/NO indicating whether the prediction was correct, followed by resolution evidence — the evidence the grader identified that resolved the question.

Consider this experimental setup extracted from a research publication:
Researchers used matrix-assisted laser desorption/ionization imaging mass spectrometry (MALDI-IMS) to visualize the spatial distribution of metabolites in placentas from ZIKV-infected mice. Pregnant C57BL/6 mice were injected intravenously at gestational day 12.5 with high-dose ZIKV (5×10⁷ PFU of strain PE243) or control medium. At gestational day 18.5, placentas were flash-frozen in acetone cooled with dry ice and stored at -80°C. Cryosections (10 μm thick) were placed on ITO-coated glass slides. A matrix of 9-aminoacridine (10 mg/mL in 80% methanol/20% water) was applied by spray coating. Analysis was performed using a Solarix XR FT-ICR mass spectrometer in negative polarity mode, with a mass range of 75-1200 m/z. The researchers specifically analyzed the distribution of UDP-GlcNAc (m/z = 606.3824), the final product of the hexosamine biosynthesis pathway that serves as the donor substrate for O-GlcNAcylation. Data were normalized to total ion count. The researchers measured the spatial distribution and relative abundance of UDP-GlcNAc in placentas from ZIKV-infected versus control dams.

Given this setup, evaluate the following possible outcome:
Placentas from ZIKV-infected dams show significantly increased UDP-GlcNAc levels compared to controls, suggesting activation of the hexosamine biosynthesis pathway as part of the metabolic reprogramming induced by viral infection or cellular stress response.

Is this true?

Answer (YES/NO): NO